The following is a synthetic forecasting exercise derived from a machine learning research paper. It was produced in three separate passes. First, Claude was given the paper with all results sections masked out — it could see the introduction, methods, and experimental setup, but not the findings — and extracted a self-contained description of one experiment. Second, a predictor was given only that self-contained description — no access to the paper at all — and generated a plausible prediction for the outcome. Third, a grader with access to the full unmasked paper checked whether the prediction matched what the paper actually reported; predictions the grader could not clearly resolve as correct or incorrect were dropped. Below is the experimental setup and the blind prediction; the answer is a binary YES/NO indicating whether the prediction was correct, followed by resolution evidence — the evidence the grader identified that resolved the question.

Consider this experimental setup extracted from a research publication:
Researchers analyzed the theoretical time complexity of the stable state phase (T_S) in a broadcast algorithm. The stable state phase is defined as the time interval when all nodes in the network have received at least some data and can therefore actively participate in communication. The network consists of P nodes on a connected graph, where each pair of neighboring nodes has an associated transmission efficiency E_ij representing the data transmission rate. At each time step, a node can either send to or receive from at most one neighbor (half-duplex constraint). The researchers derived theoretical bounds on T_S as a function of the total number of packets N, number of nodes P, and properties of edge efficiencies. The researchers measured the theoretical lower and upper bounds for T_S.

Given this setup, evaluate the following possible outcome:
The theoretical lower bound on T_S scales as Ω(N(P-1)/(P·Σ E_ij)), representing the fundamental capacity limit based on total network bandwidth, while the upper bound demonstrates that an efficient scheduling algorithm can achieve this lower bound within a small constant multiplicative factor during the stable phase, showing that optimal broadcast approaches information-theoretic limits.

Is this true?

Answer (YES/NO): NO